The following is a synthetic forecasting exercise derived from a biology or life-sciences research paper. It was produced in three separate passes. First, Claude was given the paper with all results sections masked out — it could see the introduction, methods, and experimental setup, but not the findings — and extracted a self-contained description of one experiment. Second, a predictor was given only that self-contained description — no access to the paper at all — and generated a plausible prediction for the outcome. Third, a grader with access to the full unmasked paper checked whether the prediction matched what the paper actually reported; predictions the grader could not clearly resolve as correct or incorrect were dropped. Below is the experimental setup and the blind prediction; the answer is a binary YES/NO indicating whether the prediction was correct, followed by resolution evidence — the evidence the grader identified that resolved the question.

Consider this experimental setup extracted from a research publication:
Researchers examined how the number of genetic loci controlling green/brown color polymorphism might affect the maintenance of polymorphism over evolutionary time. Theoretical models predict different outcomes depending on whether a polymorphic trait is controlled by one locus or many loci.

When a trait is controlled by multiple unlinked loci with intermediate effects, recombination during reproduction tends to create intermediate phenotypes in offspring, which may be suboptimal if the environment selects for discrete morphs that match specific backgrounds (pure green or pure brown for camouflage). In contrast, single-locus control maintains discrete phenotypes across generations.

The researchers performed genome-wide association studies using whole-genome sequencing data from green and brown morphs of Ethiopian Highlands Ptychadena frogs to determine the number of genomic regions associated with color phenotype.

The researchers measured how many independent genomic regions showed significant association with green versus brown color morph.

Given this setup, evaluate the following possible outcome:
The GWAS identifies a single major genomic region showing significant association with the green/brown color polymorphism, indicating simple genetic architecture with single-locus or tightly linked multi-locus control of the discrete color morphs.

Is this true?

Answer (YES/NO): YES